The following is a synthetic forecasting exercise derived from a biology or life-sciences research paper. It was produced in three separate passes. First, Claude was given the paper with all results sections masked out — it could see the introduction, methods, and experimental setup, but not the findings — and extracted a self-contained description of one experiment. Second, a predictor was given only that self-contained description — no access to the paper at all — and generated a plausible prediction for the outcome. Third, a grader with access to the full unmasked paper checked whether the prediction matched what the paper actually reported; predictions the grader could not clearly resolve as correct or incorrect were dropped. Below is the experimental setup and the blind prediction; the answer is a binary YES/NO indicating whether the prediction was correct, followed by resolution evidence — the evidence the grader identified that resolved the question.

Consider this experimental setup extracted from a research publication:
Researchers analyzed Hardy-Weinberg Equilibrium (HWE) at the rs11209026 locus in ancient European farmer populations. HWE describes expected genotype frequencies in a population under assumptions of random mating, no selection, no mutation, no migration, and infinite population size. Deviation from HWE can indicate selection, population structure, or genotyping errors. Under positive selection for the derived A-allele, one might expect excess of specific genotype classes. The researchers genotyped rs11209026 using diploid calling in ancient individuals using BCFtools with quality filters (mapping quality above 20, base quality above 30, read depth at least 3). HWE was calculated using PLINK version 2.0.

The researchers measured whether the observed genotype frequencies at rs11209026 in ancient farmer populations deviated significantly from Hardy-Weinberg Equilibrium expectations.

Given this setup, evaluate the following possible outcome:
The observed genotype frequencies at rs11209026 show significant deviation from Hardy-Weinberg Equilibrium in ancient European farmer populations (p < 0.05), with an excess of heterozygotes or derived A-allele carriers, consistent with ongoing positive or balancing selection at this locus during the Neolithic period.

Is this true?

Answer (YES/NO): NO